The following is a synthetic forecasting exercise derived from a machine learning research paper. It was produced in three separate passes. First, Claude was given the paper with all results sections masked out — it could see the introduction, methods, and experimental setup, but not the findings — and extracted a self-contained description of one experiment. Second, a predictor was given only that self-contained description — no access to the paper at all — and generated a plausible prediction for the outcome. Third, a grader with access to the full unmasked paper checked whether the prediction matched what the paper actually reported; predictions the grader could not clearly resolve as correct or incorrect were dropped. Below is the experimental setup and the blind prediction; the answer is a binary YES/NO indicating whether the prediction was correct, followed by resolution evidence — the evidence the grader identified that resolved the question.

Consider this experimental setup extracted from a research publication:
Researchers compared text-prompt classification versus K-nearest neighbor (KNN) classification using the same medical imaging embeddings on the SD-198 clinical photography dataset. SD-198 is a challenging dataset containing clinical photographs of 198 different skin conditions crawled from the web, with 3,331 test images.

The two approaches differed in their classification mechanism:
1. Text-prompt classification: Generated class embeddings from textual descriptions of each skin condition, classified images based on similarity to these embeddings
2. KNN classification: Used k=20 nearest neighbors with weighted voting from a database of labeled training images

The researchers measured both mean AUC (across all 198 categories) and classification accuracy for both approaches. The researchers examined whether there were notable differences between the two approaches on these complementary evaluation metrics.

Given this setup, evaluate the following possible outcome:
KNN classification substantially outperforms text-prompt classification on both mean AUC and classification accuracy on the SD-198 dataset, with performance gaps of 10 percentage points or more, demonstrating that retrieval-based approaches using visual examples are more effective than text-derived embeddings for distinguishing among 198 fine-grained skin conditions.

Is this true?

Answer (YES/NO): NO